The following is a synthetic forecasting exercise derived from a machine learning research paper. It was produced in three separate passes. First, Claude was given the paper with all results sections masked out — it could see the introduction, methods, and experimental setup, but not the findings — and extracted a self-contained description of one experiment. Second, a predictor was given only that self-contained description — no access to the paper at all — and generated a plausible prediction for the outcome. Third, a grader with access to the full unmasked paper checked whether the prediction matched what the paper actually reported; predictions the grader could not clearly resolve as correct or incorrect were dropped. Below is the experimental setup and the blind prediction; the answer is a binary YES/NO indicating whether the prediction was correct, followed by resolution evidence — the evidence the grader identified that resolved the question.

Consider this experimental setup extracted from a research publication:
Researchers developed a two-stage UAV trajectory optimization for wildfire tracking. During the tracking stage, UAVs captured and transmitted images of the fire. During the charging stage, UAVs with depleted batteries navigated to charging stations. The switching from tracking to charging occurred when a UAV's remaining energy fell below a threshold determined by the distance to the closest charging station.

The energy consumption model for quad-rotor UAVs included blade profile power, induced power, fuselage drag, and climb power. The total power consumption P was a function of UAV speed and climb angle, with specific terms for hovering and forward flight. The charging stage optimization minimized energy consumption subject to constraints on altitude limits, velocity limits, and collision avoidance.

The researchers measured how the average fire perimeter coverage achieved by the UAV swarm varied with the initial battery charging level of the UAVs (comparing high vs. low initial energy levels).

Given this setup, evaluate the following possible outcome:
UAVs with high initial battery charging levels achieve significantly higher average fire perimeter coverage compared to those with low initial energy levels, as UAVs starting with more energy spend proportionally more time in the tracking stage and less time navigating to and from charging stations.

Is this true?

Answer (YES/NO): YES